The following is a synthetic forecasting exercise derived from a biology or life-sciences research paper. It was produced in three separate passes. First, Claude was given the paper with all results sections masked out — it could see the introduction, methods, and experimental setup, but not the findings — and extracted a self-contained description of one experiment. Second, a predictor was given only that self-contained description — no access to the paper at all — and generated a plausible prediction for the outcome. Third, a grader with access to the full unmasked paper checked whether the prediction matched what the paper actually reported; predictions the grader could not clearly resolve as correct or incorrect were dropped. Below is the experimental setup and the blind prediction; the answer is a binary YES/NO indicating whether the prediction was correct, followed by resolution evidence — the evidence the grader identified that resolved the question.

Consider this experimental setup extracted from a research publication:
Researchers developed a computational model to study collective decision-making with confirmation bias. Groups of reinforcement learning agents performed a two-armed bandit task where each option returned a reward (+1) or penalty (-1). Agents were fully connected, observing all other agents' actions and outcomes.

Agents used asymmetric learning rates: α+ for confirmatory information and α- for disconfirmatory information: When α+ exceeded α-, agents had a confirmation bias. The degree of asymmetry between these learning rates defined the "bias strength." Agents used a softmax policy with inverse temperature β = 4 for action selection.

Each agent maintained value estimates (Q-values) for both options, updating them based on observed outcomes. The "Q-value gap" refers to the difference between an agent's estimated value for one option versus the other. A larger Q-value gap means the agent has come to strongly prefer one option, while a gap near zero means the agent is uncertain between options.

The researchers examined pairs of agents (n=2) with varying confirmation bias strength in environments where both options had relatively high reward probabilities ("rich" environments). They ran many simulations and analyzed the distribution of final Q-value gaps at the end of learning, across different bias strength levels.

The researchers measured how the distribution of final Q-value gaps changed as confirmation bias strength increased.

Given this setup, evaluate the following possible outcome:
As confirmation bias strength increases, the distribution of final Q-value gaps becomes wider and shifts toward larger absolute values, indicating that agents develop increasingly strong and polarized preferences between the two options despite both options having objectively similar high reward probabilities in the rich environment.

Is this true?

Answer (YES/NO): NO